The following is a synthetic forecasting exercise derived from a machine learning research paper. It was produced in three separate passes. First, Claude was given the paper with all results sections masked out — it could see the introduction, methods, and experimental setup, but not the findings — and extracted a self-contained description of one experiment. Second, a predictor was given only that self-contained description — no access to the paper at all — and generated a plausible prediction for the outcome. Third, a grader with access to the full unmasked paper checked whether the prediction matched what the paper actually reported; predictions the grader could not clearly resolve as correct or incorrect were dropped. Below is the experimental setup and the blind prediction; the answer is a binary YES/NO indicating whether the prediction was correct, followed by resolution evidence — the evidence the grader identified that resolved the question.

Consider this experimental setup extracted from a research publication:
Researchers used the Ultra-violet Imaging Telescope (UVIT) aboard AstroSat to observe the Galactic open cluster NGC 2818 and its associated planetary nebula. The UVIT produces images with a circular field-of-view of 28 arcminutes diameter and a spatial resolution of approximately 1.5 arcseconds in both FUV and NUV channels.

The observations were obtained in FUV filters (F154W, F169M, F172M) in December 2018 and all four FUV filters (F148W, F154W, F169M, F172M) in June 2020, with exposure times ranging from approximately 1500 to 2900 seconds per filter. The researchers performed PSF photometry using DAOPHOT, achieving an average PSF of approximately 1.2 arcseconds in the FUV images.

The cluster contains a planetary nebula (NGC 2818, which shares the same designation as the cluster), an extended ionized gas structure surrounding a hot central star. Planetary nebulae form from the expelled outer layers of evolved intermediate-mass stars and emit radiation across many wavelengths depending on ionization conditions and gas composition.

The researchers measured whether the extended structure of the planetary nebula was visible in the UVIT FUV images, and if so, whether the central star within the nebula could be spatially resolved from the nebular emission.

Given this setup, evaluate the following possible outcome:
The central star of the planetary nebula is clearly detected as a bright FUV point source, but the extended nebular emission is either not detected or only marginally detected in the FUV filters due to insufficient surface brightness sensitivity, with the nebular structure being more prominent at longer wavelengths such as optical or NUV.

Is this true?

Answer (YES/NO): NO